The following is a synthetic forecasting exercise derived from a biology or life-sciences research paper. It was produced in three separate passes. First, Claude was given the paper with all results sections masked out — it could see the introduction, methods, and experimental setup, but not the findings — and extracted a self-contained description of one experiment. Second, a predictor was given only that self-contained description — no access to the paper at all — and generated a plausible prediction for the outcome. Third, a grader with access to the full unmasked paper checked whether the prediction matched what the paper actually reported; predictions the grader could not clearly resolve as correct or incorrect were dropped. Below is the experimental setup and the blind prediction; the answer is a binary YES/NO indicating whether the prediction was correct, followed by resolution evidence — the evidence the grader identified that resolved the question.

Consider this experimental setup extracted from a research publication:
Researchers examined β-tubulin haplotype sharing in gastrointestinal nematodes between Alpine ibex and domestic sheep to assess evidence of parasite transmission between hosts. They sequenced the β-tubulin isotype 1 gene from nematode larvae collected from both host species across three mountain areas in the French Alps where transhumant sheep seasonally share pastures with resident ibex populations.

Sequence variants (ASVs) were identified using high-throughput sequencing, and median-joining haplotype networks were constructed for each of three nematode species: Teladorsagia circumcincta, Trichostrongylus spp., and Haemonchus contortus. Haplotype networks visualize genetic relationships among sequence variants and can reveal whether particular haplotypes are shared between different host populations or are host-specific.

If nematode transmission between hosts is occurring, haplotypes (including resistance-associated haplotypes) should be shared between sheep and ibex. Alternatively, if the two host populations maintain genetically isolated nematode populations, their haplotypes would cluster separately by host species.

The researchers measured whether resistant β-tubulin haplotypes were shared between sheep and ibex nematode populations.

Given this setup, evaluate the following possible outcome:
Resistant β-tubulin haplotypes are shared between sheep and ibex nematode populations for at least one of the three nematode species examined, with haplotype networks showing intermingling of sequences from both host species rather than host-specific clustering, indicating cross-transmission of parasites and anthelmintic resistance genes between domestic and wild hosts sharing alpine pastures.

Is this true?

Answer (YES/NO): YES